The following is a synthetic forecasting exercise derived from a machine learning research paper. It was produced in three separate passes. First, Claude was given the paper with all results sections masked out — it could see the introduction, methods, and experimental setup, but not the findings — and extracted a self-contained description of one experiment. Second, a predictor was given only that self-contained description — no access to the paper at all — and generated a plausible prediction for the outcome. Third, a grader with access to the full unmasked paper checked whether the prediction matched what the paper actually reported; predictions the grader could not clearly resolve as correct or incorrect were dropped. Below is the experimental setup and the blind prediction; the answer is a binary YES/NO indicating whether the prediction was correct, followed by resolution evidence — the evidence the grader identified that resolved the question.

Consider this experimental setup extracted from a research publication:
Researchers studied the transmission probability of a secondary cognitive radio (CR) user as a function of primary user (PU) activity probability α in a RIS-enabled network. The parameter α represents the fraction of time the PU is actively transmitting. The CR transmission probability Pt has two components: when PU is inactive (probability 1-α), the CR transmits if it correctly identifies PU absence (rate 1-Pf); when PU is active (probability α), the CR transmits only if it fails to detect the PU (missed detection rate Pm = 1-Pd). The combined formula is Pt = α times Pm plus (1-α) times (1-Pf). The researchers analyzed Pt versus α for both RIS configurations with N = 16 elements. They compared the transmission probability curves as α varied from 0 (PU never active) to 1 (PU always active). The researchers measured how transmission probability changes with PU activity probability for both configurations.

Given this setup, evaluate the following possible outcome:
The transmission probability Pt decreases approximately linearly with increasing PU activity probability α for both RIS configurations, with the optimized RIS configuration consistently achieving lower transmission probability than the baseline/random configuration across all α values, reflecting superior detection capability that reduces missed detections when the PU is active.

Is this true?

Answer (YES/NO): NO